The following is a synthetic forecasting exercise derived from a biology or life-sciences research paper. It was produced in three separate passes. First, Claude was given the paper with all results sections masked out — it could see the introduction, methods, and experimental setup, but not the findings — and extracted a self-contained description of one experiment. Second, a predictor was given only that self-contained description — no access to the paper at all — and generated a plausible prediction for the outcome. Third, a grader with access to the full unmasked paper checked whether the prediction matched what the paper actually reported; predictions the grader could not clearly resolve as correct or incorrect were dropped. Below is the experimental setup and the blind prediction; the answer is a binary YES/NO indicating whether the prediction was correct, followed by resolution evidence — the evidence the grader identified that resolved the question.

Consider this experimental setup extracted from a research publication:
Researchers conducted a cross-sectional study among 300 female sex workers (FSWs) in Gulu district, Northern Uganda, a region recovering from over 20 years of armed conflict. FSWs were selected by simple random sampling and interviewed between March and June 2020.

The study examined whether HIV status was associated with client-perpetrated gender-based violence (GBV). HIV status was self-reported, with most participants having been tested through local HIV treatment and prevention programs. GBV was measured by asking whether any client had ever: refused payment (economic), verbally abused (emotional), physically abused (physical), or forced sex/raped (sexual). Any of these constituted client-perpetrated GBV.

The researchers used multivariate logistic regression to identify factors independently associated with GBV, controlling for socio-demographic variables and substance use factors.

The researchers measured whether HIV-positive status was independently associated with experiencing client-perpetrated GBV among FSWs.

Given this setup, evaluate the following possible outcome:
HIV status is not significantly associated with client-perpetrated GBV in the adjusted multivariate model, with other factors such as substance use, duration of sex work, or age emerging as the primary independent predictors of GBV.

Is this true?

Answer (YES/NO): NO